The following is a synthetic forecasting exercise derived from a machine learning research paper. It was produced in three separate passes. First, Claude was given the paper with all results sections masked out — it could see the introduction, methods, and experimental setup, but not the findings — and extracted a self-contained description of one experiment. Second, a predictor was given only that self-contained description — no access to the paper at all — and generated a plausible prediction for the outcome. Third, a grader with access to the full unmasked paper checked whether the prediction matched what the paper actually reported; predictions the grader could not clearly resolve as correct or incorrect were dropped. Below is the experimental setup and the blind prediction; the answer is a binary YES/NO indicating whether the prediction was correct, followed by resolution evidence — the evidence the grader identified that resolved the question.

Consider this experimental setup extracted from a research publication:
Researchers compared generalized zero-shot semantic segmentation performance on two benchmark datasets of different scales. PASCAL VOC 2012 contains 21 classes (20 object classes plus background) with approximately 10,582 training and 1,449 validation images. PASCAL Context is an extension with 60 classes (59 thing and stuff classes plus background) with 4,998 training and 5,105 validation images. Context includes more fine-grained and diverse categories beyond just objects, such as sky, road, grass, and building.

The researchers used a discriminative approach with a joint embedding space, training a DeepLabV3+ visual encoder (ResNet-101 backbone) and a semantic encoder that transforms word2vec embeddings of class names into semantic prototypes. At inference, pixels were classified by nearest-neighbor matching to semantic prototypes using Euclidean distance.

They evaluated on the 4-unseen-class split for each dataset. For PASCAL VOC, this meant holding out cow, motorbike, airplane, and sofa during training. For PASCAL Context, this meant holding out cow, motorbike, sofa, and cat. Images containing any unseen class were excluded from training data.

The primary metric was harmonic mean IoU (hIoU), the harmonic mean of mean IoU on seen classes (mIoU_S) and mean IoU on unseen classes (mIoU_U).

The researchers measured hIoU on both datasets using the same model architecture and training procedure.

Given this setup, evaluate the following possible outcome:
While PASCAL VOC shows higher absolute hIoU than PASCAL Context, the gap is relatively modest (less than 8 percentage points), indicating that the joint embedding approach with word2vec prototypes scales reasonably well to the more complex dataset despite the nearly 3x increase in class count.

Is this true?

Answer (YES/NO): NO